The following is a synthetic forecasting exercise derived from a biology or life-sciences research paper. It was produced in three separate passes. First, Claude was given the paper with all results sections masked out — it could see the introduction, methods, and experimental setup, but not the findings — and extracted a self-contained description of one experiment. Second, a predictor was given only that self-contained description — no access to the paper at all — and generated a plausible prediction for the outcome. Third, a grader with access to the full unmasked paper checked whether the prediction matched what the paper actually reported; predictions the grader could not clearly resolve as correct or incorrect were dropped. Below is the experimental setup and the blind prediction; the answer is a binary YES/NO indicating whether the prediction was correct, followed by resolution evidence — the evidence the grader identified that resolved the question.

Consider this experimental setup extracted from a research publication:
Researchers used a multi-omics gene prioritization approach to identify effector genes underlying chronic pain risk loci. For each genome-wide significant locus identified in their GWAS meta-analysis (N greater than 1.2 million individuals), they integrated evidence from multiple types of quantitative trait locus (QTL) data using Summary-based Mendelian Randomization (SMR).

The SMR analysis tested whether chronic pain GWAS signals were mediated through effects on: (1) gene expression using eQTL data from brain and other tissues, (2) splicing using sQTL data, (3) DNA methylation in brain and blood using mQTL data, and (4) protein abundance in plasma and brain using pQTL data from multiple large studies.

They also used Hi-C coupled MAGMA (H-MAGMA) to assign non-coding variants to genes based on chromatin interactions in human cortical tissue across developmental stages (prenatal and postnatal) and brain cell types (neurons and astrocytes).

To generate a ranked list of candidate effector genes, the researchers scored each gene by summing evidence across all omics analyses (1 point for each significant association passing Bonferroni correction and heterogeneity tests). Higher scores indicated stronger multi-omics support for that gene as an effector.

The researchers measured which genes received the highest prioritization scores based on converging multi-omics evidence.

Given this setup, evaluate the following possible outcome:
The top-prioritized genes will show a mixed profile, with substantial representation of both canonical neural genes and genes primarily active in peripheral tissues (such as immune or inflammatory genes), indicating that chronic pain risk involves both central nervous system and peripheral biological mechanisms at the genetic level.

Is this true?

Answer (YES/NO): NO